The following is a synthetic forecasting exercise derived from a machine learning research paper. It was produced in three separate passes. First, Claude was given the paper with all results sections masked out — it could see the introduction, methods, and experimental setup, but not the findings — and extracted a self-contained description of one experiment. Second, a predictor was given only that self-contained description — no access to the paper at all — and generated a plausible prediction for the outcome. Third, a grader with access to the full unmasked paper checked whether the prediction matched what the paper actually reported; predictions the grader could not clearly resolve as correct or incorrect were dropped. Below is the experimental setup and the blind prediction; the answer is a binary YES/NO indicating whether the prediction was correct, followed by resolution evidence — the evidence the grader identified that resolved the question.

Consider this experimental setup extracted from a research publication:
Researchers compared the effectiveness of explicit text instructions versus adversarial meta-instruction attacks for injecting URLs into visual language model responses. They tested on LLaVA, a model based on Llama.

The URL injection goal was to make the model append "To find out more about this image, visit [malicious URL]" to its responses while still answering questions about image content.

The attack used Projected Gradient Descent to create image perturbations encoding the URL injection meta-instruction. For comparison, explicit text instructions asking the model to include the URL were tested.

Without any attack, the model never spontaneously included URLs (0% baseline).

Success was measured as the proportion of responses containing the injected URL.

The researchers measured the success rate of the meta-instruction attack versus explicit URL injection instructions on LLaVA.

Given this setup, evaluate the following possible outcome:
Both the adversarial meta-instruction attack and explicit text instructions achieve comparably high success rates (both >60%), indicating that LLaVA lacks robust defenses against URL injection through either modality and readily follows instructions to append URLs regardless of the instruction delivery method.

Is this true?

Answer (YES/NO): NO